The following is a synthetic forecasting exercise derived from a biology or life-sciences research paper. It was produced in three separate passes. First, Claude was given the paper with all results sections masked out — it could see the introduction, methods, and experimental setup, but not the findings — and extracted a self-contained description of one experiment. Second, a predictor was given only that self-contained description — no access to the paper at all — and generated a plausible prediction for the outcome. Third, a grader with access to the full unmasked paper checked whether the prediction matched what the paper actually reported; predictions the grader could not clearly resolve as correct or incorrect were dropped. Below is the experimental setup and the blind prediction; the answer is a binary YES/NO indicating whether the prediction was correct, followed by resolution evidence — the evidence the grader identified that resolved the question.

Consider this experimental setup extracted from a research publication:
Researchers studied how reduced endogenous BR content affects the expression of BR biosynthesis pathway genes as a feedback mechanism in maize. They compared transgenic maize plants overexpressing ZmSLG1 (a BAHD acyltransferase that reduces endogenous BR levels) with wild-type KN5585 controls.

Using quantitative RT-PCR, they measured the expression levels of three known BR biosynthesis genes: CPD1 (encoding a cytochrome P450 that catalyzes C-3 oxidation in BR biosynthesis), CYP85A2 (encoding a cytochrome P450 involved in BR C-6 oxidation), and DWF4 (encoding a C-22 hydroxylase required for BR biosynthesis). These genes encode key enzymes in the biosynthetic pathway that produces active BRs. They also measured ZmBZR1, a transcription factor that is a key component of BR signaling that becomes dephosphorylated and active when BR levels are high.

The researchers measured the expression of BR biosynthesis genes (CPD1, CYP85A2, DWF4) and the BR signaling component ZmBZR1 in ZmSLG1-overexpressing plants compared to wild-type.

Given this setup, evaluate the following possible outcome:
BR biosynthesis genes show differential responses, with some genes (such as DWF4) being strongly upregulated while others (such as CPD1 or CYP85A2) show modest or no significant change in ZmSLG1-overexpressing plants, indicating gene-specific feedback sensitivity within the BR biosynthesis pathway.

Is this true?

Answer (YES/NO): NO